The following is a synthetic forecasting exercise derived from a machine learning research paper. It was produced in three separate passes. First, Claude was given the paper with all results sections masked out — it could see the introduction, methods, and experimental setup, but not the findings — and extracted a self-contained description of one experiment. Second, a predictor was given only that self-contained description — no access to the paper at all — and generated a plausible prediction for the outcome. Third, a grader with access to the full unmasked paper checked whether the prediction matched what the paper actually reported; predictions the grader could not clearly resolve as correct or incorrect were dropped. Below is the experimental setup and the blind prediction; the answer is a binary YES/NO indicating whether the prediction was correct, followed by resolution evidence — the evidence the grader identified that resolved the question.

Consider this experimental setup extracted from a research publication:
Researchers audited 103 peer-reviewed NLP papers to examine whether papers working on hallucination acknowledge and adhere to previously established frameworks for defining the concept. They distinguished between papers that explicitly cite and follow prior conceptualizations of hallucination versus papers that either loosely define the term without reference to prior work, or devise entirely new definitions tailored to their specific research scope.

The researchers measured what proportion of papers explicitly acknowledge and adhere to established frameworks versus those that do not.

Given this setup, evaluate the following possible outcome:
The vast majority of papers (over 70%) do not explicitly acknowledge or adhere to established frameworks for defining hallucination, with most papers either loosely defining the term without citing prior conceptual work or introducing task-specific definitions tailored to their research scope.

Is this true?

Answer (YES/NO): YES